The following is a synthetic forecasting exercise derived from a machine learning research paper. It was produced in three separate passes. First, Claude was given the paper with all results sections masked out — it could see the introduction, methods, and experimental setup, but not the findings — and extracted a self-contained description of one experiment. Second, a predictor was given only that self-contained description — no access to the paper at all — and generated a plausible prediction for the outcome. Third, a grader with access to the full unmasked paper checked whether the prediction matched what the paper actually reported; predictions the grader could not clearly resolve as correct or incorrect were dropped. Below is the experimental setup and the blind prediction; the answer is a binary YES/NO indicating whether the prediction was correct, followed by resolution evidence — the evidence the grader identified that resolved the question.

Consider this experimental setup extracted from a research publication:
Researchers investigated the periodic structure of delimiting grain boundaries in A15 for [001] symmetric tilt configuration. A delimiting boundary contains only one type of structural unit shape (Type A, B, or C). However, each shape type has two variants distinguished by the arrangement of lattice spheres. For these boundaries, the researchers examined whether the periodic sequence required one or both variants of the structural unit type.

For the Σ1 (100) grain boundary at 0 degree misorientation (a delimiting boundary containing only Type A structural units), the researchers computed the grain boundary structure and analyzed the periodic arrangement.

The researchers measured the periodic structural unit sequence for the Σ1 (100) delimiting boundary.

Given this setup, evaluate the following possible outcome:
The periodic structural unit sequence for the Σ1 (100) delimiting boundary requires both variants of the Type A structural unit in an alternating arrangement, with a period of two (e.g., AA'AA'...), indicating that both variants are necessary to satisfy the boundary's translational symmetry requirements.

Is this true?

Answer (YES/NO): YES